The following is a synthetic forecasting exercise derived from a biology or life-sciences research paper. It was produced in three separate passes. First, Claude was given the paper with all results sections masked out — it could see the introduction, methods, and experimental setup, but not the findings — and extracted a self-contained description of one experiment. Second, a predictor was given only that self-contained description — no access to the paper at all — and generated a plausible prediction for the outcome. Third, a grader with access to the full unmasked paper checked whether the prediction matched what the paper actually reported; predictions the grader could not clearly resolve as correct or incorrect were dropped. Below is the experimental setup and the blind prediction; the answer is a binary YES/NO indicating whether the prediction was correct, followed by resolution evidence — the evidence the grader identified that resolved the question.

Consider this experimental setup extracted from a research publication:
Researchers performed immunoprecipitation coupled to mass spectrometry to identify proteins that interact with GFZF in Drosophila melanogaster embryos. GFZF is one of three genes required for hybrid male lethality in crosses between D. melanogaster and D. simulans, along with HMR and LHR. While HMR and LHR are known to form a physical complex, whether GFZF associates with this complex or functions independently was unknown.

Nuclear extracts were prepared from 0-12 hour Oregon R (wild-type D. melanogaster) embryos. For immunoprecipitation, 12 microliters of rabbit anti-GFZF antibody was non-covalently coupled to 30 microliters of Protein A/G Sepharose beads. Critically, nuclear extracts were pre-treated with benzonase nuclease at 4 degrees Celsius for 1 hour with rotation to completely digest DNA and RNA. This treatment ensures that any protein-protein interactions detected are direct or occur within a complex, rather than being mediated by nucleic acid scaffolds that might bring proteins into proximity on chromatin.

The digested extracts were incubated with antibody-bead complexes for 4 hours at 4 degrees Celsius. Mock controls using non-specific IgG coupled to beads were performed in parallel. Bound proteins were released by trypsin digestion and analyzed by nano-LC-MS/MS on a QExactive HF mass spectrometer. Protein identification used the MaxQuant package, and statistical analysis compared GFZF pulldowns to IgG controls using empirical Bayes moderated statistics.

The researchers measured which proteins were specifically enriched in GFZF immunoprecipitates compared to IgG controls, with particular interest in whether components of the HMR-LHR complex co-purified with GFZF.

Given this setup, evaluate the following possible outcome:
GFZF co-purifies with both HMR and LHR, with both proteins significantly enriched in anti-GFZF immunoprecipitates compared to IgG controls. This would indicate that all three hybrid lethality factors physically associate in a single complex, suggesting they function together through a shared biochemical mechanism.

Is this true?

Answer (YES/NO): NO